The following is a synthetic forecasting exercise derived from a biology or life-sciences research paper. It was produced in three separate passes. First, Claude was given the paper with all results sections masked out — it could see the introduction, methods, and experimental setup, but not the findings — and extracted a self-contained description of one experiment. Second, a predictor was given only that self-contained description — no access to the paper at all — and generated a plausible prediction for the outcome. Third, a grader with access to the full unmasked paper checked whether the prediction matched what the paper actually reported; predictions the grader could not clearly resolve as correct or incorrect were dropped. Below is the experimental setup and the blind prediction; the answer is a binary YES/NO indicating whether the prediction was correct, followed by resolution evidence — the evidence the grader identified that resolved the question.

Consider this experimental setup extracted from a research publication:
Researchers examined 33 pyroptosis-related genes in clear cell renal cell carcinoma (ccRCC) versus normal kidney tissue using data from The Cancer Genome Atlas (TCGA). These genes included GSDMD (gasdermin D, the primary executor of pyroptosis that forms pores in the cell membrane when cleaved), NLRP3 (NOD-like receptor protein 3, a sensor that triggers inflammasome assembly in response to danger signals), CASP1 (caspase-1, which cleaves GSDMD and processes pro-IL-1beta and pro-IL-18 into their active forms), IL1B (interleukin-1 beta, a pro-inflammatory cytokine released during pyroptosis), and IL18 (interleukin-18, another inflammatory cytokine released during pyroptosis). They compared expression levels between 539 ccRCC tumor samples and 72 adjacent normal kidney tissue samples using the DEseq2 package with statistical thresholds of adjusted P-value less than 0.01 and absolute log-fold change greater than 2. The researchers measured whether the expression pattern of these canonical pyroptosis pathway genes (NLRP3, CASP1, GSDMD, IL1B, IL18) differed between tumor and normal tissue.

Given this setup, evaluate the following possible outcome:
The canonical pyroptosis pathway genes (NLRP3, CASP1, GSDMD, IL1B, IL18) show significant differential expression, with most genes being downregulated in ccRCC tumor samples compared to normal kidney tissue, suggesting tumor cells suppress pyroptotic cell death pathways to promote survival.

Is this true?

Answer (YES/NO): NO